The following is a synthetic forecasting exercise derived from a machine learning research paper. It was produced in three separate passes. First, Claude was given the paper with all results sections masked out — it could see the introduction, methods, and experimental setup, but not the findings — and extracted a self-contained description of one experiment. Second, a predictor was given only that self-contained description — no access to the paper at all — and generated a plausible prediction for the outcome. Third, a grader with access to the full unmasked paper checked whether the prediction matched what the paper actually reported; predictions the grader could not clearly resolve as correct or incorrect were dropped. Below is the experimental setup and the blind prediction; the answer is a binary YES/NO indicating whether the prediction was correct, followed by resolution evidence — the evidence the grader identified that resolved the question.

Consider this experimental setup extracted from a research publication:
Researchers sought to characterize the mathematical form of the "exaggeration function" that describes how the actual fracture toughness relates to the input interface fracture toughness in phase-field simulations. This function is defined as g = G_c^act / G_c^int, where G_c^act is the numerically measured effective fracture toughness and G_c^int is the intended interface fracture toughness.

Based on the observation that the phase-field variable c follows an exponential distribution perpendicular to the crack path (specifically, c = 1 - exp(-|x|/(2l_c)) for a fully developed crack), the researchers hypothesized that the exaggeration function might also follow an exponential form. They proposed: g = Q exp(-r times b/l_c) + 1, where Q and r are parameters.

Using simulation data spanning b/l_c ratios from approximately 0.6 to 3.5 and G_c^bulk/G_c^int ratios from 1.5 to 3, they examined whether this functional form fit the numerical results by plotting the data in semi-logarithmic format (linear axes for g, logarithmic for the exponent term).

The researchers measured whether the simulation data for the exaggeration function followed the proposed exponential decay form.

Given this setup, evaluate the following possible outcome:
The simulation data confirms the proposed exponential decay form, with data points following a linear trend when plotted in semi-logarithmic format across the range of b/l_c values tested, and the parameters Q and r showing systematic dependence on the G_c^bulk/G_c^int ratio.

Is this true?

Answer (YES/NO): YES